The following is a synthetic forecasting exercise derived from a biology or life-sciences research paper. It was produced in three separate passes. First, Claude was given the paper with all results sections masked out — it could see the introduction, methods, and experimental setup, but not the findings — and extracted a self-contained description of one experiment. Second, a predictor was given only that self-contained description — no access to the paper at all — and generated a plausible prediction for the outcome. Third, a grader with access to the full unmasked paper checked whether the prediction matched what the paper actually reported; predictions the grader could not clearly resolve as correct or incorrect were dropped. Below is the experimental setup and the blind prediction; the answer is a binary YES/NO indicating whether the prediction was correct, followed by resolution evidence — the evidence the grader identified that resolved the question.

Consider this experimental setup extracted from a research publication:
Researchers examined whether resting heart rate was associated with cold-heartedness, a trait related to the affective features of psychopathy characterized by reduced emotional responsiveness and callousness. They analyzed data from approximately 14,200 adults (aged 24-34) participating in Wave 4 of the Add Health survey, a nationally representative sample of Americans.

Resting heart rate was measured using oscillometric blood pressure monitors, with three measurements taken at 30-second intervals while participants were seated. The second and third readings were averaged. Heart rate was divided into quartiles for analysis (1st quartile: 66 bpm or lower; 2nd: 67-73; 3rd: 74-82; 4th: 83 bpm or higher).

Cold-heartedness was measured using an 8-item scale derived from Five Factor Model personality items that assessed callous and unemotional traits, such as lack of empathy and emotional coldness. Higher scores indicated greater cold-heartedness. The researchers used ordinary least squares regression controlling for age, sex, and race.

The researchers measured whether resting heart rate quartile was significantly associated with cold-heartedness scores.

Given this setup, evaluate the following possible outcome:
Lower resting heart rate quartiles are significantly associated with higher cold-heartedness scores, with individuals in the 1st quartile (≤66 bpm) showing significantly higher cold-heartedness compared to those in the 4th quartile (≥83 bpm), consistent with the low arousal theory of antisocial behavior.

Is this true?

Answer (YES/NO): NO